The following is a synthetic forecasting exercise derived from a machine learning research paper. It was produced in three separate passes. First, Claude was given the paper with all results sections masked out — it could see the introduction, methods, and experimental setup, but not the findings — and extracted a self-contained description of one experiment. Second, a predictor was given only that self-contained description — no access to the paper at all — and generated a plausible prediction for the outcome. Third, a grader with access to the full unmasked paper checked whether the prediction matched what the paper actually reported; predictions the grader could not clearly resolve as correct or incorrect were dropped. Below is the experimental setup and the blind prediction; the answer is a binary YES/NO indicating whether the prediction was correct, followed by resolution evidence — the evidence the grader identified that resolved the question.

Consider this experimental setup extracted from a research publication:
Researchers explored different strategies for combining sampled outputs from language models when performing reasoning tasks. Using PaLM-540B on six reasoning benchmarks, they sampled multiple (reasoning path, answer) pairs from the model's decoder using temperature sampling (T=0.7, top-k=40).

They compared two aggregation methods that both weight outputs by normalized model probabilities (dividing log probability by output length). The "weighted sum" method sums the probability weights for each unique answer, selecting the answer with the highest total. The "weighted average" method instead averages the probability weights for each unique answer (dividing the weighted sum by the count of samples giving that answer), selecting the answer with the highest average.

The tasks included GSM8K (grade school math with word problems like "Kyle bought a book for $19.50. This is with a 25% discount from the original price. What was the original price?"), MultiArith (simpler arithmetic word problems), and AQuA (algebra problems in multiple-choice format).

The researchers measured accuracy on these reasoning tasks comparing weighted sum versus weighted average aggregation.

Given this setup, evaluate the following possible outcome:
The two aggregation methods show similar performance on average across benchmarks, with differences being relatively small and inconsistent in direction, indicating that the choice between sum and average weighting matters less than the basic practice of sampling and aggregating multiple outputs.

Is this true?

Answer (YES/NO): NO